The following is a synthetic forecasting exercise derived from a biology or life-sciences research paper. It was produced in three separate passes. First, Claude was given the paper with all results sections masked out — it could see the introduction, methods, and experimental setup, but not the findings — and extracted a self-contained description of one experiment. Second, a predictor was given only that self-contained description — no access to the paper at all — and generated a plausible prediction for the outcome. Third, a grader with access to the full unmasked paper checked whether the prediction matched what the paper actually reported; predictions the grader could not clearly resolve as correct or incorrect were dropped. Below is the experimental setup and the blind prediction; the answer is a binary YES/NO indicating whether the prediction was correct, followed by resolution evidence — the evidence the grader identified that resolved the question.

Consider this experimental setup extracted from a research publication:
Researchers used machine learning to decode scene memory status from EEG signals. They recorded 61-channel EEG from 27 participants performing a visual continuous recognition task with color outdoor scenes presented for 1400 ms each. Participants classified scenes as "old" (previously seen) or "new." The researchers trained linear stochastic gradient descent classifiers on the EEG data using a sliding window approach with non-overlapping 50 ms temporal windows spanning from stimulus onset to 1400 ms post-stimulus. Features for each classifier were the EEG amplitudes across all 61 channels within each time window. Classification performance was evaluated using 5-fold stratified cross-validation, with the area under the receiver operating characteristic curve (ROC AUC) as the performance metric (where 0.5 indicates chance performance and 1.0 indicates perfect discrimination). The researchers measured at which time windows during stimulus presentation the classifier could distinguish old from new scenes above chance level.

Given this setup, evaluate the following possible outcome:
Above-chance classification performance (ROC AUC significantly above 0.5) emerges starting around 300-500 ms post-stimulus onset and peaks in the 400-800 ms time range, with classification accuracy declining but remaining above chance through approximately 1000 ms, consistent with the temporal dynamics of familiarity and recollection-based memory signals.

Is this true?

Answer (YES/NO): NO